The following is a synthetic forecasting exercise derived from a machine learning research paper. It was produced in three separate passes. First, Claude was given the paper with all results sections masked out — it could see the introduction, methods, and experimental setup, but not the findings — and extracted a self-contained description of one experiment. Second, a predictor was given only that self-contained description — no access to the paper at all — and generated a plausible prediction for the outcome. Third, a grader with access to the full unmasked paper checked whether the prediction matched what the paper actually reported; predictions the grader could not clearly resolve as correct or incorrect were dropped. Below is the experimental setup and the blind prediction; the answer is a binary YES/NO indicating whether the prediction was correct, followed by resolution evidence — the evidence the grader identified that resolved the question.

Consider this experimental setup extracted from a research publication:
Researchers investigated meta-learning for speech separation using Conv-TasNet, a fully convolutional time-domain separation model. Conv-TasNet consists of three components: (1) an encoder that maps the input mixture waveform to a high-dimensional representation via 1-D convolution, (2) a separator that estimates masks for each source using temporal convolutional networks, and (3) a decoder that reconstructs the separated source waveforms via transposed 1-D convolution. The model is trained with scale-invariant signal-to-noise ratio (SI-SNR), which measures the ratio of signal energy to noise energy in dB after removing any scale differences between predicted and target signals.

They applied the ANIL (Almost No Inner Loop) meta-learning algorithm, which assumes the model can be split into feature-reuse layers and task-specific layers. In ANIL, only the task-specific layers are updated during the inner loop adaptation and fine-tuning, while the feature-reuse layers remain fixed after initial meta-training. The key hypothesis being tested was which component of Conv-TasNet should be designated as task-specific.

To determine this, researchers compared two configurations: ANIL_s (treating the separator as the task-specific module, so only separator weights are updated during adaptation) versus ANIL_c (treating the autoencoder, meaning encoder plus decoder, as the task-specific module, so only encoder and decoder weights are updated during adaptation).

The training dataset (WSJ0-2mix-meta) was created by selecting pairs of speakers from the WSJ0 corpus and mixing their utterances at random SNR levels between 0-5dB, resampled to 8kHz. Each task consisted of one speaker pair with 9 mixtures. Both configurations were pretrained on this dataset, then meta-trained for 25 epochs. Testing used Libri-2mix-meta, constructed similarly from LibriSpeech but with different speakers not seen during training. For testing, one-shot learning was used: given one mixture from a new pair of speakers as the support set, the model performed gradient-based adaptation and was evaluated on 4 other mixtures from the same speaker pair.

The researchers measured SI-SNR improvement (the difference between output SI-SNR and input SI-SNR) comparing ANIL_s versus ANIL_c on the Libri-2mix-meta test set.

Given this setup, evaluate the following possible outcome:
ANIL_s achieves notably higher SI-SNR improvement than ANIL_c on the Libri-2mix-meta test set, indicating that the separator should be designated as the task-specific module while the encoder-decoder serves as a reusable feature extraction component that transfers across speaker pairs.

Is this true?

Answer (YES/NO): YES